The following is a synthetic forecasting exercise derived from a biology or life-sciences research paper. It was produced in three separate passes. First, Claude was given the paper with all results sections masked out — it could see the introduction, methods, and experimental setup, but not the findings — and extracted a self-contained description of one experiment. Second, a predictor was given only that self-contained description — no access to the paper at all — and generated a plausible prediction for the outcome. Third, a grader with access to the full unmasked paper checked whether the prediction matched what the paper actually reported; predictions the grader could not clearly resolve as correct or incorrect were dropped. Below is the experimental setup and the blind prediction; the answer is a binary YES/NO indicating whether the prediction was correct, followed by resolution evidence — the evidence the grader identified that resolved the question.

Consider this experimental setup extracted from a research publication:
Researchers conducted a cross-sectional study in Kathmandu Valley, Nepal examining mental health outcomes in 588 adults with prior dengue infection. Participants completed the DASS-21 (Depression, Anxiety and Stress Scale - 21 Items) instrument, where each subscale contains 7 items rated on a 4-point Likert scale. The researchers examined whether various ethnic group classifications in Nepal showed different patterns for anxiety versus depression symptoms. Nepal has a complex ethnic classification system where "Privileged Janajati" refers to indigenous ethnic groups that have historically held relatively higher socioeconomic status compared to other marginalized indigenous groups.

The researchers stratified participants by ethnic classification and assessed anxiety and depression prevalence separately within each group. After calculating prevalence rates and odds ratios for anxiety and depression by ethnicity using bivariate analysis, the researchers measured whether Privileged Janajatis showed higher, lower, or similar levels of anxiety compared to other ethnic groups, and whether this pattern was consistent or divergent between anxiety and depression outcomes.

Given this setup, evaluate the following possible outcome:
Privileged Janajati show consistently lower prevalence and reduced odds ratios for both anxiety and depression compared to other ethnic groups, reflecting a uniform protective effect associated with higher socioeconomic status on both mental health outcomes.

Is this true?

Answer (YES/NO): NO